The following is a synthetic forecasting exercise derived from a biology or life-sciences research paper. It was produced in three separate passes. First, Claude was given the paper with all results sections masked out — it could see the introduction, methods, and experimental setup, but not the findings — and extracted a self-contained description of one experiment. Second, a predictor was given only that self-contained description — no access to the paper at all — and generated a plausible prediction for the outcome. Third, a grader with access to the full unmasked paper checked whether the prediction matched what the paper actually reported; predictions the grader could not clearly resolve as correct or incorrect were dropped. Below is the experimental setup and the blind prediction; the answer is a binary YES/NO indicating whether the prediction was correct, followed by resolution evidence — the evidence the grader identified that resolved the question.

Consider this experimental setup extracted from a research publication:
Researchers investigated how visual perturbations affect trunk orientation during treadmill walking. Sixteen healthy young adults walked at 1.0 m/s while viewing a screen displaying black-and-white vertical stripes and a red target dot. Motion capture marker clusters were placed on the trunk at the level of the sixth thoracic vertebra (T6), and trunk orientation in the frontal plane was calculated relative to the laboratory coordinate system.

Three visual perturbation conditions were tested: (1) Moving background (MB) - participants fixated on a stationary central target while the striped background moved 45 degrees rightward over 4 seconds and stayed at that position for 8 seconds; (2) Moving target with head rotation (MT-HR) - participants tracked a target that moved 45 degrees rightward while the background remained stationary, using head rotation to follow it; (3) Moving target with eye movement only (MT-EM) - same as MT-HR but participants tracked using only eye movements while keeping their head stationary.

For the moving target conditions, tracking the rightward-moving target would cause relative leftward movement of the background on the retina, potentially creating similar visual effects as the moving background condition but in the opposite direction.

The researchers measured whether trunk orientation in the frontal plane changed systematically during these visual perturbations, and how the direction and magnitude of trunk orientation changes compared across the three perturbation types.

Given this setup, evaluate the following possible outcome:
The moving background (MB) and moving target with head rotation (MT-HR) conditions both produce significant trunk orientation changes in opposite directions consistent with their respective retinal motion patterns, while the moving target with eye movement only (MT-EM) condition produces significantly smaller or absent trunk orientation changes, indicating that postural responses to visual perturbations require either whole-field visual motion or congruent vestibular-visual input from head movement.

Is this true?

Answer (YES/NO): NO